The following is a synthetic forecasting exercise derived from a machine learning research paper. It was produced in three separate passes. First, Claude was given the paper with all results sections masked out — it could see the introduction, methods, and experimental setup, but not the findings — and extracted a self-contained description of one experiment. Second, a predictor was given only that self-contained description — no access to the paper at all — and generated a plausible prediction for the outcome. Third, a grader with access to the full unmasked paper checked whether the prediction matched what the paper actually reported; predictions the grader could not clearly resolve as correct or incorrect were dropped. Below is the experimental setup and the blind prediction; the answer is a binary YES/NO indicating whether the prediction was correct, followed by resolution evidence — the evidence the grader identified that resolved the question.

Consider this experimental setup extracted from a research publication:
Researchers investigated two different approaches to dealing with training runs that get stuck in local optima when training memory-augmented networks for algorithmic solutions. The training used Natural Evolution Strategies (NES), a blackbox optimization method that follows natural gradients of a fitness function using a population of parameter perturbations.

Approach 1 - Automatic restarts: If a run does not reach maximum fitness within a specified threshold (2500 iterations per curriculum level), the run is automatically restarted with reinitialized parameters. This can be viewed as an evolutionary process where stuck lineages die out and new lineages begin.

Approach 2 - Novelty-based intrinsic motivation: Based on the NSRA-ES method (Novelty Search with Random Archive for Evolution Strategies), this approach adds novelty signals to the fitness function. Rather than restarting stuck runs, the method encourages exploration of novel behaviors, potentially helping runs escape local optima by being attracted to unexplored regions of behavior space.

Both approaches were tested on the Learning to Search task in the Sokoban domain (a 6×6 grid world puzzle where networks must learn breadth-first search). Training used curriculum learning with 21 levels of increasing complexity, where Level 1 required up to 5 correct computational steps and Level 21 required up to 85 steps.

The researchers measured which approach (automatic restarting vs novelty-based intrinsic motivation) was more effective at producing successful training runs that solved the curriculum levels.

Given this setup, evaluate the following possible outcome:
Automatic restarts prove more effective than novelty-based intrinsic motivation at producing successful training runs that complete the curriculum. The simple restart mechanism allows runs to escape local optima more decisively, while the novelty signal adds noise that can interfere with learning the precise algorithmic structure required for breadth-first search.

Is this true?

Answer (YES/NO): YES